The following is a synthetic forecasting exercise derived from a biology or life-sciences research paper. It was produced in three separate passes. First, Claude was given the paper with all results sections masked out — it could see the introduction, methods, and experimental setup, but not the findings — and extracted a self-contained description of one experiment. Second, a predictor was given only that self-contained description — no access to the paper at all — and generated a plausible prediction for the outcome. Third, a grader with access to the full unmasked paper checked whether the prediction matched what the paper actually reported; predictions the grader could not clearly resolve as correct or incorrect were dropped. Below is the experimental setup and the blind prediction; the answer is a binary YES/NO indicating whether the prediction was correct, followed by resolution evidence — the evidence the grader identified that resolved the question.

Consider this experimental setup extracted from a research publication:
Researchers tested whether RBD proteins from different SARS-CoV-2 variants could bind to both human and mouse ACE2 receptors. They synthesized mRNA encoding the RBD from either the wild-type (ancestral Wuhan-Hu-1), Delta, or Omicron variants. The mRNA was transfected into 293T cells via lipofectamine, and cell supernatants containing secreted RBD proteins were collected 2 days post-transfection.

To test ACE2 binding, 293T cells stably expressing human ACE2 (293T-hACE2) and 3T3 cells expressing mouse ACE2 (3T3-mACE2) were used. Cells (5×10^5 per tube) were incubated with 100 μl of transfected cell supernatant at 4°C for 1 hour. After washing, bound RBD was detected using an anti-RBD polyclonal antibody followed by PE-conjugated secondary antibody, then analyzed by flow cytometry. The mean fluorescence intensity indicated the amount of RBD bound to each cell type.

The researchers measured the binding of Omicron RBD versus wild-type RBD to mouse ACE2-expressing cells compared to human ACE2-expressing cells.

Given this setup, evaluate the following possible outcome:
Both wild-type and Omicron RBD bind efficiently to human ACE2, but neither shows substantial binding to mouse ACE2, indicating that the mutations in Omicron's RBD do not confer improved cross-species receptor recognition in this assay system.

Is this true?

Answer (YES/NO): NO